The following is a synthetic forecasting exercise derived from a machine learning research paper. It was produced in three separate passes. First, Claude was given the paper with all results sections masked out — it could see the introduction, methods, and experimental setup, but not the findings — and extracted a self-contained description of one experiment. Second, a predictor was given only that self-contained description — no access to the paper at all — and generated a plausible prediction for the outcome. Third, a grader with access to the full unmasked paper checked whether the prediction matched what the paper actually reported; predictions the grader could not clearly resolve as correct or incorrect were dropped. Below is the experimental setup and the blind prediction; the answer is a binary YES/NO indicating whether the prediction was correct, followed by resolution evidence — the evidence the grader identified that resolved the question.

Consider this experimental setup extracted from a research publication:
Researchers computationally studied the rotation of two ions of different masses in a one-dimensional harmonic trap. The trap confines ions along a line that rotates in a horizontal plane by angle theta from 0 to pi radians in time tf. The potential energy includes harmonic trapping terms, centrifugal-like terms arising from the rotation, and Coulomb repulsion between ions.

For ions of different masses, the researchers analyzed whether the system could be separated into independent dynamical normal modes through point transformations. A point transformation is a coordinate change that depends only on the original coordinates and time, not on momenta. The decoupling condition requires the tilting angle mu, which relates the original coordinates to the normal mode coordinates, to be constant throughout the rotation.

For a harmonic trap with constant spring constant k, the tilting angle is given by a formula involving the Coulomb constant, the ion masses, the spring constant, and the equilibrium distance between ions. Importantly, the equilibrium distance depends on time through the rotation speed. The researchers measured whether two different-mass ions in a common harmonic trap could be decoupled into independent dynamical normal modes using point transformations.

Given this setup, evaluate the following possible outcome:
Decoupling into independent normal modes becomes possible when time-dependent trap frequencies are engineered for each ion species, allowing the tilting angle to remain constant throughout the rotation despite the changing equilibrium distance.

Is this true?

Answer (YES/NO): NO